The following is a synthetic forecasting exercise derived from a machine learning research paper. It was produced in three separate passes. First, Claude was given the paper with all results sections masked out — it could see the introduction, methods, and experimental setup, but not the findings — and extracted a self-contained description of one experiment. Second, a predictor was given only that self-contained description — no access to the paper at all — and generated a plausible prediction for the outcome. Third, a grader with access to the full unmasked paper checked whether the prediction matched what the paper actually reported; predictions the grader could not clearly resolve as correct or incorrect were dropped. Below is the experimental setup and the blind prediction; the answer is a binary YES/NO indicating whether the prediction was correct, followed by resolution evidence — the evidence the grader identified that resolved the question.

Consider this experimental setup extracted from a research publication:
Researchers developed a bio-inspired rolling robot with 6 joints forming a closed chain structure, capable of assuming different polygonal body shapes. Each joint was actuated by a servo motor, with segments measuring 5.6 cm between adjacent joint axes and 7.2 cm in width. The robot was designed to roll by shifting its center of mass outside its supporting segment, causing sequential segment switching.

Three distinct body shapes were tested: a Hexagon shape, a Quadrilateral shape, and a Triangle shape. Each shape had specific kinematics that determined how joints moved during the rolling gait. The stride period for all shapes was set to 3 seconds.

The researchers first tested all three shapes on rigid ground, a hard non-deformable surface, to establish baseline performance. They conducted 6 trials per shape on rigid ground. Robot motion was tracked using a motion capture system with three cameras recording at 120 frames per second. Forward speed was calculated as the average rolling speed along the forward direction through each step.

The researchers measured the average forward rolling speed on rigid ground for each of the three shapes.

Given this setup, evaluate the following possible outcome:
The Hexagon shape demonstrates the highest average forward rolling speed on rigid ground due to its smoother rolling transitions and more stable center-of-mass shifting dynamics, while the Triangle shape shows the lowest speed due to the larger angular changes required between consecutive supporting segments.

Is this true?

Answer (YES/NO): NO